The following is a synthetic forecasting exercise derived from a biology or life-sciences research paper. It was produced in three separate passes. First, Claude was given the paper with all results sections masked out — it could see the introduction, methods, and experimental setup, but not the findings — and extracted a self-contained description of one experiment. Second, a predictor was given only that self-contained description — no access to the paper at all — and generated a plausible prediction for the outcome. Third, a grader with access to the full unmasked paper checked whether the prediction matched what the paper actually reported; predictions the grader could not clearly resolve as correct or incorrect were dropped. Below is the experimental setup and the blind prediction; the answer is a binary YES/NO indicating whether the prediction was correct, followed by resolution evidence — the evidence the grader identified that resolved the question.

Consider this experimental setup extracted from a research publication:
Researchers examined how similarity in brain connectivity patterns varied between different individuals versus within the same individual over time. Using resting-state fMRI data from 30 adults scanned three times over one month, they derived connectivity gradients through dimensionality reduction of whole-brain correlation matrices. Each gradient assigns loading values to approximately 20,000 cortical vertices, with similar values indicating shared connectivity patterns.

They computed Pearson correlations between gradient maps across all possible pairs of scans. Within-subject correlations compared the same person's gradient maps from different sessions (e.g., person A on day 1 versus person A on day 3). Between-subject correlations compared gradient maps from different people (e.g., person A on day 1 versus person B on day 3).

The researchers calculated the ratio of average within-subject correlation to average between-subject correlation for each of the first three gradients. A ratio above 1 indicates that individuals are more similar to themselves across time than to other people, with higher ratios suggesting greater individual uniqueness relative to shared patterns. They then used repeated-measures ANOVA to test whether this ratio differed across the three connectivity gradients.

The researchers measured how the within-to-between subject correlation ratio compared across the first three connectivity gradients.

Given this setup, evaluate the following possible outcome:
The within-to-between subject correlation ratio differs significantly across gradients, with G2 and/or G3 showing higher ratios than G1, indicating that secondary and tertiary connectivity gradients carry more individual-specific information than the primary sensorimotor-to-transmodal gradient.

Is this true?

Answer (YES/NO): NO